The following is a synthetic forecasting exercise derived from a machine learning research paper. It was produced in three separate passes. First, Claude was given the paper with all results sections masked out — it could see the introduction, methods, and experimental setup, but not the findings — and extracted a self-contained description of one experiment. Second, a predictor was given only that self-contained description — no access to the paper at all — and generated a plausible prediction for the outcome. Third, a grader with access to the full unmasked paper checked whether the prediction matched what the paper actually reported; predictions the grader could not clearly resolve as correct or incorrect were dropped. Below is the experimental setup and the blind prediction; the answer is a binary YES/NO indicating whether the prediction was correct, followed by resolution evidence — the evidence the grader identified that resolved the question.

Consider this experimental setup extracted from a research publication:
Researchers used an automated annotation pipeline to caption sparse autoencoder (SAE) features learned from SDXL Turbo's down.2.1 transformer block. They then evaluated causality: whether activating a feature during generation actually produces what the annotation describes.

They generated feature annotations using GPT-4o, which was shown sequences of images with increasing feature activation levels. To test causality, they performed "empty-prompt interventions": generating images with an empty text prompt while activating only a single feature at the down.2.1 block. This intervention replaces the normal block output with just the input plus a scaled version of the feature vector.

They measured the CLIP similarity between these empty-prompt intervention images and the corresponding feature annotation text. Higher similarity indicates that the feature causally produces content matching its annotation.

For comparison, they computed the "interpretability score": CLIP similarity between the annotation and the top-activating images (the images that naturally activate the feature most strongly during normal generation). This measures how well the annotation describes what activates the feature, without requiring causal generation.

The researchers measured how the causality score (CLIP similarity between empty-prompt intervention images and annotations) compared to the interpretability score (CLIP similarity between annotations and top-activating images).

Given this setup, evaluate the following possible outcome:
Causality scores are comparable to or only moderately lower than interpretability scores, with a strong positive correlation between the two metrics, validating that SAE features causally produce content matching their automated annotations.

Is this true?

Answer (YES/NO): NO